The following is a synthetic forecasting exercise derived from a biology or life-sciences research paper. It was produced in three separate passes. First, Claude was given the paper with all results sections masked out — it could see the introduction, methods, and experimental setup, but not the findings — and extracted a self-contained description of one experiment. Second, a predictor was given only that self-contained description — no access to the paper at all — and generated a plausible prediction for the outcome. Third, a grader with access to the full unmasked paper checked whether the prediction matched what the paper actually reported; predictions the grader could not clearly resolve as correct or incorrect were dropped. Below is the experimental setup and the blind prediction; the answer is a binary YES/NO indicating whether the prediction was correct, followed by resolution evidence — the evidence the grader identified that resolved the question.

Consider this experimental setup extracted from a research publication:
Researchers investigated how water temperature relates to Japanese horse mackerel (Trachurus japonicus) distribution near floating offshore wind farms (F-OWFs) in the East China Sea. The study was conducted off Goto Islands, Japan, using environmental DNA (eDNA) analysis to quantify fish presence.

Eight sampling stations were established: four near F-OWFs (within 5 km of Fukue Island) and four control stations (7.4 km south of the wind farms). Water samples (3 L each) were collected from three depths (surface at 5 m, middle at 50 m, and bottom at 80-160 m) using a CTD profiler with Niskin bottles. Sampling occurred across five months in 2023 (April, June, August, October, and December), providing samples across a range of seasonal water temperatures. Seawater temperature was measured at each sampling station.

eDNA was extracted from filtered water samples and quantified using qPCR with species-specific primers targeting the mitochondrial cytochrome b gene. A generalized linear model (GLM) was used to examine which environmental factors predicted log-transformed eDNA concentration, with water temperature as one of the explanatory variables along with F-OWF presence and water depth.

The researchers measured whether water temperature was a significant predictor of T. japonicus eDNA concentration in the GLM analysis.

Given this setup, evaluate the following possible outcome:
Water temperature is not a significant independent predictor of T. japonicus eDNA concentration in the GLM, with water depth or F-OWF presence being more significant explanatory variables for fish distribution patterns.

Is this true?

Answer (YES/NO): YES